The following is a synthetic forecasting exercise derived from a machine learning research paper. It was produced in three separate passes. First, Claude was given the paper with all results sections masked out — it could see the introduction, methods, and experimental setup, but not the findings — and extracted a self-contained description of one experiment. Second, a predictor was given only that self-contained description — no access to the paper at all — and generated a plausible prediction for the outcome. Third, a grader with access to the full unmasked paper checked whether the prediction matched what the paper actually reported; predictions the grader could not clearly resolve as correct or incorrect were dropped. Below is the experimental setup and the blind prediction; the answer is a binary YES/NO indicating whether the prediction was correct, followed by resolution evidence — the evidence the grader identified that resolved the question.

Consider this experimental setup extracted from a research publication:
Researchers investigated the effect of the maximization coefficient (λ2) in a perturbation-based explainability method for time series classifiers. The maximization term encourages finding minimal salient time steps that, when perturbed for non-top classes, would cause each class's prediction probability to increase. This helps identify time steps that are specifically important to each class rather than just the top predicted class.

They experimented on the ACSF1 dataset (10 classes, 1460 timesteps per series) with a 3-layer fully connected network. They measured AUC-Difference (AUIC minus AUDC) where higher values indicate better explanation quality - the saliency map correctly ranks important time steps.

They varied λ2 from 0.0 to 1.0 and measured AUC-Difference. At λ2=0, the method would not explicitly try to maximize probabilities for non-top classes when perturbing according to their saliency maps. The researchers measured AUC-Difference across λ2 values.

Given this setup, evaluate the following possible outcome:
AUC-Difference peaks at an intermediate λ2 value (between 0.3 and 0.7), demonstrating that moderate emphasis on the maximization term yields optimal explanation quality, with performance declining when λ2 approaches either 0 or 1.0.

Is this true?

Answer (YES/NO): YES